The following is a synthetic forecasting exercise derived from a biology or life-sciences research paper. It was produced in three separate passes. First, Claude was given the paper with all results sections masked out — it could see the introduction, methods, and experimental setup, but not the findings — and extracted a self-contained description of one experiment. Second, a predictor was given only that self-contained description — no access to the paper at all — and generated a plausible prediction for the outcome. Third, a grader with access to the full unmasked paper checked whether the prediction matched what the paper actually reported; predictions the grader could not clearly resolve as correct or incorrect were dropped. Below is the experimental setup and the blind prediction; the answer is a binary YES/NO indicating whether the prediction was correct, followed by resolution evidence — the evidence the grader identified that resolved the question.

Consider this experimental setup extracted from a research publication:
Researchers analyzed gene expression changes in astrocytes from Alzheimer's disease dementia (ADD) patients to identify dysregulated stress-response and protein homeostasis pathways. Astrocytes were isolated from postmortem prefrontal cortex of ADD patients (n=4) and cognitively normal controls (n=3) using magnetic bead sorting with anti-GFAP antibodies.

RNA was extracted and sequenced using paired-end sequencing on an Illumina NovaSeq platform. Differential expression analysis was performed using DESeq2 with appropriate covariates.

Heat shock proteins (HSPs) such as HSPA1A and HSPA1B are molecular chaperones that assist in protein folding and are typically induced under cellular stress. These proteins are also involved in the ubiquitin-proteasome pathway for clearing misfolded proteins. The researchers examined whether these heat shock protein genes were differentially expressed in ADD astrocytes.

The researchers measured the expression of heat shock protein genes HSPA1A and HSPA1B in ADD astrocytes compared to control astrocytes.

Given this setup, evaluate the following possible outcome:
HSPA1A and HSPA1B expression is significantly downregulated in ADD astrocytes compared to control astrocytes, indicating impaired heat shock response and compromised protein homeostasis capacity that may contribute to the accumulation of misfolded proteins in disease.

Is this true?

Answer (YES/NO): NO